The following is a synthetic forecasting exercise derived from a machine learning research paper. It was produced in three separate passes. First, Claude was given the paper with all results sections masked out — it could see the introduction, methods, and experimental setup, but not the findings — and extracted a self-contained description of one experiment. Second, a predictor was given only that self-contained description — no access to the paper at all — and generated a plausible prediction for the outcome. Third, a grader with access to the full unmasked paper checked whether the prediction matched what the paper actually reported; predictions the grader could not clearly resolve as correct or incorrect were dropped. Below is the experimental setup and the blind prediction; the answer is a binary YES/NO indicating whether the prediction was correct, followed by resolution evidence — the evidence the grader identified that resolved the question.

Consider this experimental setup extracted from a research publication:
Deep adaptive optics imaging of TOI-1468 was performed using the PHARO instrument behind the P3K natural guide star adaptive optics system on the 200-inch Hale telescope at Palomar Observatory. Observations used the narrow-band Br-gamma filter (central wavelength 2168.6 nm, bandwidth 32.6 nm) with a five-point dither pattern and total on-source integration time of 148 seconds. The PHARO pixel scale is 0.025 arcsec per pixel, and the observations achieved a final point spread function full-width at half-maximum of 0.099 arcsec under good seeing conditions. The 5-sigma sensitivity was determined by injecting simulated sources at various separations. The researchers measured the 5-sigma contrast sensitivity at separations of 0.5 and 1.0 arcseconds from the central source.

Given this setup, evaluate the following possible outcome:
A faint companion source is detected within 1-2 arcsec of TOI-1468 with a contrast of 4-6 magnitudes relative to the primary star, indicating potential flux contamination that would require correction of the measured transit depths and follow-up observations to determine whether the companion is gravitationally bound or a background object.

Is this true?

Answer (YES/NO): NO